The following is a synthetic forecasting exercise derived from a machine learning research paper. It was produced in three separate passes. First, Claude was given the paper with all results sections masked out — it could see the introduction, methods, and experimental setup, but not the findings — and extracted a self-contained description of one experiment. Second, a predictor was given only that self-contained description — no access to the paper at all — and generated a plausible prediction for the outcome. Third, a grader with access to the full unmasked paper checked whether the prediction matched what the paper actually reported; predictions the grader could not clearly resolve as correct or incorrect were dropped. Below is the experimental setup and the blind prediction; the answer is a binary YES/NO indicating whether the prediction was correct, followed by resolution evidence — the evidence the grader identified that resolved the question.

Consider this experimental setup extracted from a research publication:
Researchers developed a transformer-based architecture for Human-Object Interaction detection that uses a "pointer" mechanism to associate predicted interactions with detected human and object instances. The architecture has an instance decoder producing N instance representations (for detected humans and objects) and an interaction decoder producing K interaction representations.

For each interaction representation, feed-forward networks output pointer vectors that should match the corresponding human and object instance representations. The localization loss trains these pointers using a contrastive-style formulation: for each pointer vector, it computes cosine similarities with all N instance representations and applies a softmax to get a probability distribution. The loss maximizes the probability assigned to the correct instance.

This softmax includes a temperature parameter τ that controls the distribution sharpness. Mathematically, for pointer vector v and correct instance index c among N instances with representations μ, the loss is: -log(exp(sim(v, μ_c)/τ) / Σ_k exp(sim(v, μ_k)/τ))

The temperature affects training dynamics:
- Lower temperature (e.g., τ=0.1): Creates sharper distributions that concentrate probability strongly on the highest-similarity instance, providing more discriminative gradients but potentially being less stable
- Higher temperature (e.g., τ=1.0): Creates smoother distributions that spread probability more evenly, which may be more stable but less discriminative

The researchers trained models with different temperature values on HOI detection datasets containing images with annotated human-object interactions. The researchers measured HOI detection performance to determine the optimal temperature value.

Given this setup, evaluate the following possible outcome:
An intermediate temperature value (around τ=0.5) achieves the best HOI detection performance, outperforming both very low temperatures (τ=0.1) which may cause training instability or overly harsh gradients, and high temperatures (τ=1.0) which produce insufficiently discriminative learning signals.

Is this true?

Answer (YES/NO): NO